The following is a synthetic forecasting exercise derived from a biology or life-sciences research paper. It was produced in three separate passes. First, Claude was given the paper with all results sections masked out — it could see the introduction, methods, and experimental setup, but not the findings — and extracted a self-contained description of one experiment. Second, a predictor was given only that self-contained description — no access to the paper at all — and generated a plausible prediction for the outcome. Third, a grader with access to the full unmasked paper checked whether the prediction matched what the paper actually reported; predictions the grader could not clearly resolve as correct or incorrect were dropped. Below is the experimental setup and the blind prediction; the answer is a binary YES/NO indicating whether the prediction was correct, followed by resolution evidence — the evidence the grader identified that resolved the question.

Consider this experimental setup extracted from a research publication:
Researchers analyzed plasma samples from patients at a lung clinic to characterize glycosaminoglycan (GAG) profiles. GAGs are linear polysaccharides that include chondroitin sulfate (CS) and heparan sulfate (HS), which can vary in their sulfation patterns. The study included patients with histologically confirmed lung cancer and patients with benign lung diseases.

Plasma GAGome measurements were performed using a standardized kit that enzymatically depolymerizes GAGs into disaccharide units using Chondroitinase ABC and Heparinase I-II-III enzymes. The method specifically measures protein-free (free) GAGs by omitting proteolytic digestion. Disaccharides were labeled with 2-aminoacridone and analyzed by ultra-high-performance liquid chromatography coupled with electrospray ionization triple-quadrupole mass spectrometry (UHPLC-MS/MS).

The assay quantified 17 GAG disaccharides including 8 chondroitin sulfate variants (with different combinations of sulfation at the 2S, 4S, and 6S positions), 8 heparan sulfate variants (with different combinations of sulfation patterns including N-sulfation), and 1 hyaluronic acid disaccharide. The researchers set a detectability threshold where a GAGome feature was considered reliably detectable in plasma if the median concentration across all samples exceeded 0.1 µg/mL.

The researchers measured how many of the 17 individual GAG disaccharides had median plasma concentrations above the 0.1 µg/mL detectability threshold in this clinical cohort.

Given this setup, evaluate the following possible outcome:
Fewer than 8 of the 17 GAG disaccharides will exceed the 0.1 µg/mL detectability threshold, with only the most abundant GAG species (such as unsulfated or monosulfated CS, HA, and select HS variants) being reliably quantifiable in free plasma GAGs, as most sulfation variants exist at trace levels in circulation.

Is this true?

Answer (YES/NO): NO